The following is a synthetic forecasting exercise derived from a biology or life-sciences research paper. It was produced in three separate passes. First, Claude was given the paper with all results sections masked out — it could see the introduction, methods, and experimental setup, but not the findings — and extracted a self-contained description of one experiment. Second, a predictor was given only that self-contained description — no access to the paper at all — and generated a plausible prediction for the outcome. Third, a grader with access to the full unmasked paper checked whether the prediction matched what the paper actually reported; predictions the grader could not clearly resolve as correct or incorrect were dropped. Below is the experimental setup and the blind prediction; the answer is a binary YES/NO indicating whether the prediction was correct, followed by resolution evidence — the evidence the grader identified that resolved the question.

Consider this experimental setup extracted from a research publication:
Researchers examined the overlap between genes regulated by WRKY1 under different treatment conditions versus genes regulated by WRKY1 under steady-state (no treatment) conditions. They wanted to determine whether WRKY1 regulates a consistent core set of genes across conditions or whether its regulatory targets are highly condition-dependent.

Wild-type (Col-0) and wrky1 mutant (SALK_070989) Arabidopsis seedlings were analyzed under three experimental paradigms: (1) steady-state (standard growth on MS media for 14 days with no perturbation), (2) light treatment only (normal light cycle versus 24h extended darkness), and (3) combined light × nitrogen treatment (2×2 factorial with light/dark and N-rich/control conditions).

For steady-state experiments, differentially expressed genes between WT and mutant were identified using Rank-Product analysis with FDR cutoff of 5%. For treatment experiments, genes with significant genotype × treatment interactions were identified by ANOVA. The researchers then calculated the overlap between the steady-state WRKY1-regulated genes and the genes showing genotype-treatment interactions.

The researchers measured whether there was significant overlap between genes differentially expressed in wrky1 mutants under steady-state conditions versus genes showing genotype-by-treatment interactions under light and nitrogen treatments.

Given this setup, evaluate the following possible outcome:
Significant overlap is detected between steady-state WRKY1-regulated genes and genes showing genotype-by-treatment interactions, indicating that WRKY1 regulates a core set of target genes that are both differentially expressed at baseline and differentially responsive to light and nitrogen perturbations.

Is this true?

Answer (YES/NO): YES